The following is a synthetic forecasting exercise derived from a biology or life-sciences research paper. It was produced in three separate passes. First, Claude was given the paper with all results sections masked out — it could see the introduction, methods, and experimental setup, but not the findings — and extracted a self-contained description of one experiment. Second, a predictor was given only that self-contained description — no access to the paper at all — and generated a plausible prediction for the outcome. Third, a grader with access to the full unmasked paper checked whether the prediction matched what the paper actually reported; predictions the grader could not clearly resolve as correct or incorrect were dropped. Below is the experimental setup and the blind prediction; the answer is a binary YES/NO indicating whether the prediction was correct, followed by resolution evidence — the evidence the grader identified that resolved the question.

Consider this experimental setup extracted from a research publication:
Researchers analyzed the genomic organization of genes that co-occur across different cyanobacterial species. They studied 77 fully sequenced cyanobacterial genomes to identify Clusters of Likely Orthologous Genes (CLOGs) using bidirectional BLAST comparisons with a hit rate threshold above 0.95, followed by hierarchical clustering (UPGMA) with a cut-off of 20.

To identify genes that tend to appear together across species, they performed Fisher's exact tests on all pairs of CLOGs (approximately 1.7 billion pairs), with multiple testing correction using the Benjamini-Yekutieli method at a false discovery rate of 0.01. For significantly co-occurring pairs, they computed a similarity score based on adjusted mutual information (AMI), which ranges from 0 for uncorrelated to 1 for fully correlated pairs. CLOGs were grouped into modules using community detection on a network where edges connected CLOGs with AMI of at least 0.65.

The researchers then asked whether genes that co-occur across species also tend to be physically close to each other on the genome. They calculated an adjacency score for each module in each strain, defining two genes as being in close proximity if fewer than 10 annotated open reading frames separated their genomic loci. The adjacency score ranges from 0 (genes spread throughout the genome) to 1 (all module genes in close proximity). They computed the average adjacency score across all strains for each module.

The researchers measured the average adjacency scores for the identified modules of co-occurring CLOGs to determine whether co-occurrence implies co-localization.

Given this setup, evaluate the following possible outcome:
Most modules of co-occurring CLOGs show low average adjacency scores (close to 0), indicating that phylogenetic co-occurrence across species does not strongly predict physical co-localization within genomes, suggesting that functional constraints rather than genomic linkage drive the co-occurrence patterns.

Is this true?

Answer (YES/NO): NO